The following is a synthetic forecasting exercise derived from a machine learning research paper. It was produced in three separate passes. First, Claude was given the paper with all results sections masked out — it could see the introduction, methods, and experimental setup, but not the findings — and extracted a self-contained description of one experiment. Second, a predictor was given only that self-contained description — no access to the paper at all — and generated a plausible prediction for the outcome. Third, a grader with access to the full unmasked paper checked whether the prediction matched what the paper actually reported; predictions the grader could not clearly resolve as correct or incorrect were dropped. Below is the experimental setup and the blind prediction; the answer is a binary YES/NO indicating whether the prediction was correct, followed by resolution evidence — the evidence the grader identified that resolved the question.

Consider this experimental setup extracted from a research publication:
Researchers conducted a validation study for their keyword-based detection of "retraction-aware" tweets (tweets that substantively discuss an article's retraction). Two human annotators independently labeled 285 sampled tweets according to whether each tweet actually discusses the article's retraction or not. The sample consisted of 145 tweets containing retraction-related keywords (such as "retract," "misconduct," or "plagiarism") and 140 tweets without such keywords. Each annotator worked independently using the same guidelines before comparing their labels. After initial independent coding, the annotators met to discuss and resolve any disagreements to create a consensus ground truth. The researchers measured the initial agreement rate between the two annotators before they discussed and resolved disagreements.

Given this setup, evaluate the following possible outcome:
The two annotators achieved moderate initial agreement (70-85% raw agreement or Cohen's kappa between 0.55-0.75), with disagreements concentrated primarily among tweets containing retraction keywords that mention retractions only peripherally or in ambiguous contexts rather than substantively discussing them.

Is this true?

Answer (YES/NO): NO